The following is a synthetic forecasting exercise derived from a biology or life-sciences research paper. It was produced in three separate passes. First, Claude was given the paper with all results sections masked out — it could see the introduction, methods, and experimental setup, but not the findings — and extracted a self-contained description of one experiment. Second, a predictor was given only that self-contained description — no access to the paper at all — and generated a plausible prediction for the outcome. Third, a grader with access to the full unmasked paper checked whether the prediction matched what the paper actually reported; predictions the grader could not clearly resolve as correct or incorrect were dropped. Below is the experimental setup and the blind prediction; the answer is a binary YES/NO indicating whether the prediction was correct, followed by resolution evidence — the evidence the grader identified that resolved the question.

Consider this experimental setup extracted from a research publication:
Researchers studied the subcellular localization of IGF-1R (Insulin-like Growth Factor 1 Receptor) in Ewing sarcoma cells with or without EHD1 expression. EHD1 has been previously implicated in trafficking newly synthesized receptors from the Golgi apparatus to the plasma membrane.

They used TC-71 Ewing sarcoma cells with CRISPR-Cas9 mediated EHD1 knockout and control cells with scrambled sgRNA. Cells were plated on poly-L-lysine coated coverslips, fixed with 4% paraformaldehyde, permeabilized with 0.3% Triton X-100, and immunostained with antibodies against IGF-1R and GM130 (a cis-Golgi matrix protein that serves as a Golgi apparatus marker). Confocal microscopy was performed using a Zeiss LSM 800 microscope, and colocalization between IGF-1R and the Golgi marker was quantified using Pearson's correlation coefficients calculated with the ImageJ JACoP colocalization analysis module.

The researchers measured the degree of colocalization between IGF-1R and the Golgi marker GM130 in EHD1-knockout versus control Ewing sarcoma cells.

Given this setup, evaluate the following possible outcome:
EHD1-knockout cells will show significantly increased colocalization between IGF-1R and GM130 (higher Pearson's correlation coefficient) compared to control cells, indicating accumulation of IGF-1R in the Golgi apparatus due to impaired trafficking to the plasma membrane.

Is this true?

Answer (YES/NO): YES